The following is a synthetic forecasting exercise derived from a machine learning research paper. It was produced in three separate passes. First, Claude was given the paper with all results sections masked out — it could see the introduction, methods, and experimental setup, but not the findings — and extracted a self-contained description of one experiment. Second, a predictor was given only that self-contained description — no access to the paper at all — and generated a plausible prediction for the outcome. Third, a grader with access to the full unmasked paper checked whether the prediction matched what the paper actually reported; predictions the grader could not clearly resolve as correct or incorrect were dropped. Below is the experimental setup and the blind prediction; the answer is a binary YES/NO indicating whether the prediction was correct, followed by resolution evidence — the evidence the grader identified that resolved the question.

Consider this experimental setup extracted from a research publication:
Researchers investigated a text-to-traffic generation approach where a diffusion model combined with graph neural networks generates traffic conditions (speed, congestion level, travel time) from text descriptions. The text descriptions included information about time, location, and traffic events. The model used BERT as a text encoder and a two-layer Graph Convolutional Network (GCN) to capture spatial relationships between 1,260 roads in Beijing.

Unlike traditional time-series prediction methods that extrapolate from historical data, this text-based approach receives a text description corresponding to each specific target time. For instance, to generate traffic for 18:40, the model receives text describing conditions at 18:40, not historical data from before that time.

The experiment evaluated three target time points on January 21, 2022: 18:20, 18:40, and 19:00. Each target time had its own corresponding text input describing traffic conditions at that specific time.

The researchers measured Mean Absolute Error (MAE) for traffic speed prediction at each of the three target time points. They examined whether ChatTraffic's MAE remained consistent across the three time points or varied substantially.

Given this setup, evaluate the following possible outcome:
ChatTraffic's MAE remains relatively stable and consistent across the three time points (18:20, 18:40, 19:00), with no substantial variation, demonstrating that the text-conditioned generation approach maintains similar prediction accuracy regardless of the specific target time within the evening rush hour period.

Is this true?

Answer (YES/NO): YES